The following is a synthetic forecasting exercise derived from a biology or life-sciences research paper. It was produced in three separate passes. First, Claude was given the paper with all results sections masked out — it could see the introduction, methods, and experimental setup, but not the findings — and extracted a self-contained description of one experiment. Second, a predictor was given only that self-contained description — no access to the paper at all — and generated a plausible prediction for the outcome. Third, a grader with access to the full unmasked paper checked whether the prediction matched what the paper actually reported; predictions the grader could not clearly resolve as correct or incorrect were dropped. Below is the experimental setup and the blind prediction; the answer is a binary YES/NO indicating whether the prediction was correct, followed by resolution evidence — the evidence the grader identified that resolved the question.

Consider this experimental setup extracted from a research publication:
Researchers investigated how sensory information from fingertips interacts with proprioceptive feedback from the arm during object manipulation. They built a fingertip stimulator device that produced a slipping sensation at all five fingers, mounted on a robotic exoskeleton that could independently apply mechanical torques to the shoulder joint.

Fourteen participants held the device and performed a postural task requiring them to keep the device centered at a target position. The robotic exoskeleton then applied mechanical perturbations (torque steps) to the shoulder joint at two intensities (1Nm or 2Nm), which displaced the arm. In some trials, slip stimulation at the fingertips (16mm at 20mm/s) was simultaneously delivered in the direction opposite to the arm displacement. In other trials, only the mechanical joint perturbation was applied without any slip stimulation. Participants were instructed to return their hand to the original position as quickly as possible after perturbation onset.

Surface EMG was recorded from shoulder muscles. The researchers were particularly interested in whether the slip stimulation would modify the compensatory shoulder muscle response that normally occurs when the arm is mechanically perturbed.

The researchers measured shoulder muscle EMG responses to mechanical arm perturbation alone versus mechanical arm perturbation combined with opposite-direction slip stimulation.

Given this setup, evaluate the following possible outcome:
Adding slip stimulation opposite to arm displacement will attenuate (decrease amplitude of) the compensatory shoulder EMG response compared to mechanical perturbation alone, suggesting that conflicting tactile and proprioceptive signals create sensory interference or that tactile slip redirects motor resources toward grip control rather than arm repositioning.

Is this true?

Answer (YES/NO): NO